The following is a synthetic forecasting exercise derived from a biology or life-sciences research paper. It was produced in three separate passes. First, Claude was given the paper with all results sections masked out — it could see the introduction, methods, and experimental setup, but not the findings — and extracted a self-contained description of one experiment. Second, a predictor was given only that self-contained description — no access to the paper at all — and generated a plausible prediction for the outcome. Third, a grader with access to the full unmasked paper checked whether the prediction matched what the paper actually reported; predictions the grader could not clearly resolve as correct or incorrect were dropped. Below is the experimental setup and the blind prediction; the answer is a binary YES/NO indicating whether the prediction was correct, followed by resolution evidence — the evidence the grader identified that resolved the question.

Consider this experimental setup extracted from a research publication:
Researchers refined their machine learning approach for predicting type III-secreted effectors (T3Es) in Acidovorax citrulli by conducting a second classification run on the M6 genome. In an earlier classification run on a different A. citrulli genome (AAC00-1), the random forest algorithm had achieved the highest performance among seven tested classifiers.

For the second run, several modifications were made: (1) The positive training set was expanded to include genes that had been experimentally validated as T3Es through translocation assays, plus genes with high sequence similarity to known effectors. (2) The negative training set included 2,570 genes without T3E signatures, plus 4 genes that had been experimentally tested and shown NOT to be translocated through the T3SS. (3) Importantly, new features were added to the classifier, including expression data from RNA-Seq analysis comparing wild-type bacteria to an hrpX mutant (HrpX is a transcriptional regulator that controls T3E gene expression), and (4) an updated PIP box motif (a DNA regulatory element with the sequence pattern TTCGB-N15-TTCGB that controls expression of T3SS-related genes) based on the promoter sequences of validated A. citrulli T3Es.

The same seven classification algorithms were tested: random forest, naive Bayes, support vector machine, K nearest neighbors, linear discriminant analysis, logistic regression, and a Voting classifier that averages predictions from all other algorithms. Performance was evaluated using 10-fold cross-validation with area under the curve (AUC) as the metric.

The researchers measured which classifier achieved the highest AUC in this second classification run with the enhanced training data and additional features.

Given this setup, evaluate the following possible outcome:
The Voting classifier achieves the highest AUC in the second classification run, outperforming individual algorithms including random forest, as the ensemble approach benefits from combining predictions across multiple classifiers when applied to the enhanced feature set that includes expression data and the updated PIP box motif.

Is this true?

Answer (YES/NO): YES